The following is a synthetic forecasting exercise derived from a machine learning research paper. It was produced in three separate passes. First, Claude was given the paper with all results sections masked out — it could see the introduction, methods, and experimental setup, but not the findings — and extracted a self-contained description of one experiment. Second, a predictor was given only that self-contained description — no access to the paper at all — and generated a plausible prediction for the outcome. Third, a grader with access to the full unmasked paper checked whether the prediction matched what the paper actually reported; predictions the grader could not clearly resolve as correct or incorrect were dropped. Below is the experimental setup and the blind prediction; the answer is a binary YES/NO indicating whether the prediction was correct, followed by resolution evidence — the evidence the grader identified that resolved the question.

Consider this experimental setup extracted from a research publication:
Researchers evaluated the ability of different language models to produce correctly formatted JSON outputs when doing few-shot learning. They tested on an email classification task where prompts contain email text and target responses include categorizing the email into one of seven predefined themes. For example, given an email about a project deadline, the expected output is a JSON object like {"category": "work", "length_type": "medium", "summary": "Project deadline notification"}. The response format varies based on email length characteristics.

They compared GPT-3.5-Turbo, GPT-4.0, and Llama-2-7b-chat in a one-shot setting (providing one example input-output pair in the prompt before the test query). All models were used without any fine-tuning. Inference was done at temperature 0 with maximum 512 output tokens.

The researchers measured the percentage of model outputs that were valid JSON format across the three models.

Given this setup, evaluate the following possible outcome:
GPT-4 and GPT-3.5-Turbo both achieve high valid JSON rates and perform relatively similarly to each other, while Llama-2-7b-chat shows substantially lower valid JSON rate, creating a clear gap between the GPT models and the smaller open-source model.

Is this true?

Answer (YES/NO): YES